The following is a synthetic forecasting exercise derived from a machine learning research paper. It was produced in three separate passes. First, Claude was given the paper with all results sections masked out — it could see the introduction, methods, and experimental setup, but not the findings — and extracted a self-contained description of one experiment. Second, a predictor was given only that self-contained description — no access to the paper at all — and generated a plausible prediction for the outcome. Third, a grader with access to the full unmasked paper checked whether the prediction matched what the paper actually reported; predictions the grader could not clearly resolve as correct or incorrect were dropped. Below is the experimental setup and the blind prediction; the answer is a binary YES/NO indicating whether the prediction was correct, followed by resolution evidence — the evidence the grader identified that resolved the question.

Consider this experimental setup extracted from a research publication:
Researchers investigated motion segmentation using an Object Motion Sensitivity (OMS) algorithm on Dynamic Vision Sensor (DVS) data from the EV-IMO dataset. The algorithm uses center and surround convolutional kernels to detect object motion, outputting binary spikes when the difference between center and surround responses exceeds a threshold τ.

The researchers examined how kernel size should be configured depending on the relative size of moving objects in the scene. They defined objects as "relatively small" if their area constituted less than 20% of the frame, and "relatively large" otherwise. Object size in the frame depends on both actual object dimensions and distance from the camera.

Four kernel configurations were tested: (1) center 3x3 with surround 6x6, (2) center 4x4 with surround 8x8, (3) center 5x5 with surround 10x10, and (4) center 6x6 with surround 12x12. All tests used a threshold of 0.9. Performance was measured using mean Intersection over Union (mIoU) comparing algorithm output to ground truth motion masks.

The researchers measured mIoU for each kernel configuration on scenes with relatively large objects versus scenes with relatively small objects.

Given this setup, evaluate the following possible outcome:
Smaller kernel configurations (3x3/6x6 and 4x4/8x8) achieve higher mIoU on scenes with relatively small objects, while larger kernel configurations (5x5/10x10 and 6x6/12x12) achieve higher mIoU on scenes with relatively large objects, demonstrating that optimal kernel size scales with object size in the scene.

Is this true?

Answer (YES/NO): YES